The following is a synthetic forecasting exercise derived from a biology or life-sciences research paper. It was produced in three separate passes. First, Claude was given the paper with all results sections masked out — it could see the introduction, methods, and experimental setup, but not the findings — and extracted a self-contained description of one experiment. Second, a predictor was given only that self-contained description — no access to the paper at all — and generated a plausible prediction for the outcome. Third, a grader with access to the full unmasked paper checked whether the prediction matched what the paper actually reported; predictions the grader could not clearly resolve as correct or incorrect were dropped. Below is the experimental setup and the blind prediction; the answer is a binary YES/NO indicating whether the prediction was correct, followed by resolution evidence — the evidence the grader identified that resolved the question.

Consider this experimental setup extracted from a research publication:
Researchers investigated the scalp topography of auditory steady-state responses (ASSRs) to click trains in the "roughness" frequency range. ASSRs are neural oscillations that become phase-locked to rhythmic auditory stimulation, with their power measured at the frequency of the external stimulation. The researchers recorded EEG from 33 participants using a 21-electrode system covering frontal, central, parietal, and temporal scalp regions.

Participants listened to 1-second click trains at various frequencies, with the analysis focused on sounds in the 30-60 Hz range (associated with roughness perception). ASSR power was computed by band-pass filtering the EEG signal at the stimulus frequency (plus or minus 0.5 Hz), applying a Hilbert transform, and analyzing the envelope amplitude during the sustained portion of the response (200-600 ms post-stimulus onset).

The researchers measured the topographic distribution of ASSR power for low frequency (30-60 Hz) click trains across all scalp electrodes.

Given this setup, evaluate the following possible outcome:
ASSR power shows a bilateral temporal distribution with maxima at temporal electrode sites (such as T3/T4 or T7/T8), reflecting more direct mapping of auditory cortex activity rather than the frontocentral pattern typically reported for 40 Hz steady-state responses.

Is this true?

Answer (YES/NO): NO